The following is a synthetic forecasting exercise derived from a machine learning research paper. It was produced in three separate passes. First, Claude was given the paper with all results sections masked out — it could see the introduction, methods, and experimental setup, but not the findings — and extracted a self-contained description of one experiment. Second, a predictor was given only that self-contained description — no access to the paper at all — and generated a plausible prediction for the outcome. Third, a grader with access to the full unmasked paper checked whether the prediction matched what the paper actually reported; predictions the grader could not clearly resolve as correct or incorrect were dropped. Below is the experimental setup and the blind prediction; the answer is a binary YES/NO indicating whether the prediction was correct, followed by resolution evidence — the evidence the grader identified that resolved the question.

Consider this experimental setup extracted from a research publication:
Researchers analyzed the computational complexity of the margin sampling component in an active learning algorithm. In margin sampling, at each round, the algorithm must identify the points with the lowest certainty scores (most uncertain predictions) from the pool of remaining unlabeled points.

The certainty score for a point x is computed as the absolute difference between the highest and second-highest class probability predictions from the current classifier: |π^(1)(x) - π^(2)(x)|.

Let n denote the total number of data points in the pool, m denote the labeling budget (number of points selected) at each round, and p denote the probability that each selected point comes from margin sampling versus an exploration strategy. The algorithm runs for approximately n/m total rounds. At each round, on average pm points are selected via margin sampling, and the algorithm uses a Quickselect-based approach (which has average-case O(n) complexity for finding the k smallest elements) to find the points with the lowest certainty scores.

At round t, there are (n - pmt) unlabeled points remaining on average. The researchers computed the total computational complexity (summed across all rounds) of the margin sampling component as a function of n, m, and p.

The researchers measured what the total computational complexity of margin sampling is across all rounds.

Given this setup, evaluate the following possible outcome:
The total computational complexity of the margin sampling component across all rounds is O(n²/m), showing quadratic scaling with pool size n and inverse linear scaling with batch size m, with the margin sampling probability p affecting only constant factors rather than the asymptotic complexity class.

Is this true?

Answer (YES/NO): YES